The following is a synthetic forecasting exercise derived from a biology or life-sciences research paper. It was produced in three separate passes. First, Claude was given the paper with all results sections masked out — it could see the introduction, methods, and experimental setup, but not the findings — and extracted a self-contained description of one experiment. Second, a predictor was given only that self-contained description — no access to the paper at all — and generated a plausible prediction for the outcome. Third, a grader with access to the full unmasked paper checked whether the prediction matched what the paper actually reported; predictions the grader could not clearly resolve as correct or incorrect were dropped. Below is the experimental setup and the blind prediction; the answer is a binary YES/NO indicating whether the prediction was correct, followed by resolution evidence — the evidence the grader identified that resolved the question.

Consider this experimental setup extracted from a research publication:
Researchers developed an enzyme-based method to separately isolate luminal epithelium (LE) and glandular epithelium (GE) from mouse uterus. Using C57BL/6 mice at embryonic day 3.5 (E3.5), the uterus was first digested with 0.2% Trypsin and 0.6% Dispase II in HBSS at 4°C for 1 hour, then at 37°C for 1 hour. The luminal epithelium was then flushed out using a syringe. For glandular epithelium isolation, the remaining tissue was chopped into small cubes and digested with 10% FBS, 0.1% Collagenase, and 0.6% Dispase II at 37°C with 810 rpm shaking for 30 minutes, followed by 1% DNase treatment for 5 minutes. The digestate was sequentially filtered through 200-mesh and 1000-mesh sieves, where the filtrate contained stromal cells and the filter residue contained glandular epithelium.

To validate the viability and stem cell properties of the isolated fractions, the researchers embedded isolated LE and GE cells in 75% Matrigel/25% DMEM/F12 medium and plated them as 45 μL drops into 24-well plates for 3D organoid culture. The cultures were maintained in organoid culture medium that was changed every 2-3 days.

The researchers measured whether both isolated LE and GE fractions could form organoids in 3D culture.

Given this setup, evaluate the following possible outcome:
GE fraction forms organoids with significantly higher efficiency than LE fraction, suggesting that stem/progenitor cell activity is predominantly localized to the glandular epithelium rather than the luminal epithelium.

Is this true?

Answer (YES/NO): YES